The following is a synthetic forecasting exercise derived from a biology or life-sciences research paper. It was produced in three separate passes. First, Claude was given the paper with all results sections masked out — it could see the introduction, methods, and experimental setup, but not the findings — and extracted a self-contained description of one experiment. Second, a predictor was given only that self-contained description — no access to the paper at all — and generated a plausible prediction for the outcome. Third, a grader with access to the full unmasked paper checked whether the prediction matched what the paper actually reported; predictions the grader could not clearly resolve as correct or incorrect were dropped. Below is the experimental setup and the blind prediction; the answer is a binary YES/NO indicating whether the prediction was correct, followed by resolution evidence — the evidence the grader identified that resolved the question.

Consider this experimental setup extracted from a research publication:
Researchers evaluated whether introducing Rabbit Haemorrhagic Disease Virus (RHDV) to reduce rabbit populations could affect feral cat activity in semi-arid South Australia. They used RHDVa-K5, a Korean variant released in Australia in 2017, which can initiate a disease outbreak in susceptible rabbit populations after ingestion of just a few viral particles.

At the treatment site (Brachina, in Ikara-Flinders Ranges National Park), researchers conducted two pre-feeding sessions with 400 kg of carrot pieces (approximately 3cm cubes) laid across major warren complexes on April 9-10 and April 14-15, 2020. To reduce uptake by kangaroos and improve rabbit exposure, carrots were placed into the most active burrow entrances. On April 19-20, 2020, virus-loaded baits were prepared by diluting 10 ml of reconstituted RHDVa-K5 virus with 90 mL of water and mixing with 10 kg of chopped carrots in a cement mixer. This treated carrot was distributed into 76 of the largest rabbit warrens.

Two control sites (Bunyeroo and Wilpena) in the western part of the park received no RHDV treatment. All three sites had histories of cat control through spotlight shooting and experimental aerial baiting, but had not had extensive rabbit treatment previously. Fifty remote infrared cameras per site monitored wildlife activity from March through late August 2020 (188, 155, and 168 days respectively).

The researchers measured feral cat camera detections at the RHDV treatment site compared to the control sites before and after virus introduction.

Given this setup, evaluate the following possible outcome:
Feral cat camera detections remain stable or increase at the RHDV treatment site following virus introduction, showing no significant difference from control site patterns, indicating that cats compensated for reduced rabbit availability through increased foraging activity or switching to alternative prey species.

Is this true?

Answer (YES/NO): NO